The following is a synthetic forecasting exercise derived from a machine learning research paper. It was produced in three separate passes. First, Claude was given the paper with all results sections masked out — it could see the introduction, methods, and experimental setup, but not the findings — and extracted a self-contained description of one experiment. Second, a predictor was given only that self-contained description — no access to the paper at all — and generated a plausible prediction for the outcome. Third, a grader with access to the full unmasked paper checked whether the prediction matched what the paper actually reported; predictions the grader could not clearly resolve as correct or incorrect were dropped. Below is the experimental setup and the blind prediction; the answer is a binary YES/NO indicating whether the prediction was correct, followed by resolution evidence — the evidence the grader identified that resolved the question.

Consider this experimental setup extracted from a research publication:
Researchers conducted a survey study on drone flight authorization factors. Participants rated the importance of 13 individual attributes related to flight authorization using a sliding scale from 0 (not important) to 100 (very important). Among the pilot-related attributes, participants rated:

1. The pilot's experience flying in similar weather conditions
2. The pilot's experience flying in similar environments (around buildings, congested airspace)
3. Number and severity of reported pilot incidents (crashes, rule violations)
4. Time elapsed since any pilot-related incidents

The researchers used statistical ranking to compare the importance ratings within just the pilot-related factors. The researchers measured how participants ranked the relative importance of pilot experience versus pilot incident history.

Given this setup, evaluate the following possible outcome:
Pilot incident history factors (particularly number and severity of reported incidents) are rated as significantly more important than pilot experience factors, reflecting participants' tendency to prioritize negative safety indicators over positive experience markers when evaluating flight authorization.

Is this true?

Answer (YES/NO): NO